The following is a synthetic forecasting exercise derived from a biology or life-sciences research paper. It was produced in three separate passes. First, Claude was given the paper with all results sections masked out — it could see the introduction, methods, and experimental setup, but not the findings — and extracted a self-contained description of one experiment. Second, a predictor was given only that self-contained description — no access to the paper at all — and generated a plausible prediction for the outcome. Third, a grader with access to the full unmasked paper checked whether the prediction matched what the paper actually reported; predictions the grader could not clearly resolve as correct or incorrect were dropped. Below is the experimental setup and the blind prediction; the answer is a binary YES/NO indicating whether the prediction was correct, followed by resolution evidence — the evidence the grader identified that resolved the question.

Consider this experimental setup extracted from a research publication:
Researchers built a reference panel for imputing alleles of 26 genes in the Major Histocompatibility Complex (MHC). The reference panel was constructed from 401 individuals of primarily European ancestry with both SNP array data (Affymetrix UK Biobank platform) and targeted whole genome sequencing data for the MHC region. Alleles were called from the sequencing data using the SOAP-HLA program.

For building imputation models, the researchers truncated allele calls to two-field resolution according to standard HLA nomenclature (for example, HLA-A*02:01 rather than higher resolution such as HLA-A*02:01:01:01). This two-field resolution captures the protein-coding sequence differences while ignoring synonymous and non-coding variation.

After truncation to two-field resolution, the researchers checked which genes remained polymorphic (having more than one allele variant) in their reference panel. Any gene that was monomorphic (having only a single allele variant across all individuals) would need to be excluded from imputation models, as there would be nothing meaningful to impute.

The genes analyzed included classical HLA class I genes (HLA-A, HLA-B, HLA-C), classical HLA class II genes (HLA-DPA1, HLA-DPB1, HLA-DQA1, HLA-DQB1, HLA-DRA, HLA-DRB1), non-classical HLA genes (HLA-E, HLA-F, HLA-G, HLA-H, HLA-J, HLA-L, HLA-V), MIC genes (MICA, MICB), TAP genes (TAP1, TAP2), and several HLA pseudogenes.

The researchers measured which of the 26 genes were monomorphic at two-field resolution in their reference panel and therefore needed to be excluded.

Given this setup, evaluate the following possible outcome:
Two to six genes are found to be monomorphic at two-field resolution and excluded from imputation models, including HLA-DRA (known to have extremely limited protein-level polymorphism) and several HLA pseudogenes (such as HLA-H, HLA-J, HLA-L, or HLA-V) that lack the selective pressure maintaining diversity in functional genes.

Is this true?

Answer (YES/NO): NO